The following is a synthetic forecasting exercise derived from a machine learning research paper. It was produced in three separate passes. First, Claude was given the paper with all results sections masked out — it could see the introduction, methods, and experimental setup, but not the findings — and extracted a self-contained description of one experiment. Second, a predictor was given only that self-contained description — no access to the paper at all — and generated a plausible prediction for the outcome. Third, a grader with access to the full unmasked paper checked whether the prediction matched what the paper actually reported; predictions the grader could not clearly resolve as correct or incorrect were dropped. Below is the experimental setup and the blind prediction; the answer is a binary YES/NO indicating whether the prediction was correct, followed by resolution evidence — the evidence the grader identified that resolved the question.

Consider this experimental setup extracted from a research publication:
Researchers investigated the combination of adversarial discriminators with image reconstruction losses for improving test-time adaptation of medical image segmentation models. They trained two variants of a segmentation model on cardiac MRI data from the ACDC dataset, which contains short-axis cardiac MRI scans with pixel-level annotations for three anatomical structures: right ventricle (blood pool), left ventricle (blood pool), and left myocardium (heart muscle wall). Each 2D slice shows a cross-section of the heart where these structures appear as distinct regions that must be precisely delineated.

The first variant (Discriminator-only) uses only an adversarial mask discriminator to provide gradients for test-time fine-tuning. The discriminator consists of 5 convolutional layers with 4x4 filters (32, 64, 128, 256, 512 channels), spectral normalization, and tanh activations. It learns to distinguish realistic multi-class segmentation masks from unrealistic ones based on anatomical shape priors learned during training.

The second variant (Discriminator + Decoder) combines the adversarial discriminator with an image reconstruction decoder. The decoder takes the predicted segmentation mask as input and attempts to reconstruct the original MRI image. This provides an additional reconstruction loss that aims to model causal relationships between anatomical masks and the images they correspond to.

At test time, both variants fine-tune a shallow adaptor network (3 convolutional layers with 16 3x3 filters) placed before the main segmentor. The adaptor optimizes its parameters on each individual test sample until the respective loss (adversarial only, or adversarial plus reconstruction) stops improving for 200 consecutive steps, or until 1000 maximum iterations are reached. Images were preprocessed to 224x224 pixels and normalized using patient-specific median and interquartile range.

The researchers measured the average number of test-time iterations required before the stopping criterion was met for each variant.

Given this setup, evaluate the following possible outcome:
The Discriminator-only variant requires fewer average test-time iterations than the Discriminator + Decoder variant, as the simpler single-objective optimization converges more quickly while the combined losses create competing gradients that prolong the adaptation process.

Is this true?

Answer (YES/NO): NO